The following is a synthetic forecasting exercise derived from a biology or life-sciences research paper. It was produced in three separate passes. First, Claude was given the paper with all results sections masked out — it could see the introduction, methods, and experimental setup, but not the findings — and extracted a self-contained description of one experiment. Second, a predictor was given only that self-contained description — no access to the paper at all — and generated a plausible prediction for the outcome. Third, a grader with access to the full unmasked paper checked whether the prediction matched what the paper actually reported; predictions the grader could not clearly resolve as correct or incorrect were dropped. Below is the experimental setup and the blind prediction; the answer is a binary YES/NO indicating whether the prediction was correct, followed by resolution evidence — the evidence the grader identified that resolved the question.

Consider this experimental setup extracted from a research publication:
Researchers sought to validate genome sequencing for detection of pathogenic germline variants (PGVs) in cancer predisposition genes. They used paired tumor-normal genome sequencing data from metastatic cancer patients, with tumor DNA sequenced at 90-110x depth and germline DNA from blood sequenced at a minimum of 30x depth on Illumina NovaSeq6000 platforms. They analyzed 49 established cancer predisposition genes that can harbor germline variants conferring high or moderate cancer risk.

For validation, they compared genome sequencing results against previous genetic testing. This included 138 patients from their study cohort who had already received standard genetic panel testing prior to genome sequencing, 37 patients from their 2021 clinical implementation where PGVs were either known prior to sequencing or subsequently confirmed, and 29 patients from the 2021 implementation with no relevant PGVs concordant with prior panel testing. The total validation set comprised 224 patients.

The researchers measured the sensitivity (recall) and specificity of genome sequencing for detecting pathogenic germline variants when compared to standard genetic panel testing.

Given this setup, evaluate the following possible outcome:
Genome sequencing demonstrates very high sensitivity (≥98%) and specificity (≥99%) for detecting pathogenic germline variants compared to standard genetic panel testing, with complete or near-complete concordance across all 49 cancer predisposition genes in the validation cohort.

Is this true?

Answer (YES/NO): YES